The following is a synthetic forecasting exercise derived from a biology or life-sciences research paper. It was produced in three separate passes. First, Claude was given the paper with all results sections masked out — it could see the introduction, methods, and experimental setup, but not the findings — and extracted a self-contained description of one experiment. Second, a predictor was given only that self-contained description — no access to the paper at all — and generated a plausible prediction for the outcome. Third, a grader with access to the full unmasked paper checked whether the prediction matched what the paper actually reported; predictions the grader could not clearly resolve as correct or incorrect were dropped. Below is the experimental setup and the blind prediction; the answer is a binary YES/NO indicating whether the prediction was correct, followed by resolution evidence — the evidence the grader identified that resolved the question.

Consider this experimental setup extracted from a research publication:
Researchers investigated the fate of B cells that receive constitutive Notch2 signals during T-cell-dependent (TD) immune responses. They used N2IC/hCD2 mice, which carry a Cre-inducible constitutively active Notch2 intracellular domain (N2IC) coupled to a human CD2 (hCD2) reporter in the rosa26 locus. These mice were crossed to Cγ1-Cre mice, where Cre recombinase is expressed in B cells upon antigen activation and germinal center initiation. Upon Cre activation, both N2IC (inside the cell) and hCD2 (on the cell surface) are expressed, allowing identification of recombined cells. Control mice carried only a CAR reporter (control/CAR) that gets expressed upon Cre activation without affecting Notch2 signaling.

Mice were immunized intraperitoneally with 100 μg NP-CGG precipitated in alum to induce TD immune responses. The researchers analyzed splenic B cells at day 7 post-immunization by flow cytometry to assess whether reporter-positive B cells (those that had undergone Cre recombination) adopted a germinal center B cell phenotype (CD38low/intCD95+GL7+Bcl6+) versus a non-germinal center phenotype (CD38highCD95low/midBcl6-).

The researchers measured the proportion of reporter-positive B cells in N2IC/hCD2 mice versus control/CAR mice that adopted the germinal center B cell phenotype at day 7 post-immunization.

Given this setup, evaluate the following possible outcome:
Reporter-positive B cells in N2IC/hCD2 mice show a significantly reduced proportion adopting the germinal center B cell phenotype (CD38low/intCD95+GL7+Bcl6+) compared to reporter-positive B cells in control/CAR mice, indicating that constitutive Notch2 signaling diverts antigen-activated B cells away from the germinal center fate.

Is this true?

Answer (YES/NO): YES